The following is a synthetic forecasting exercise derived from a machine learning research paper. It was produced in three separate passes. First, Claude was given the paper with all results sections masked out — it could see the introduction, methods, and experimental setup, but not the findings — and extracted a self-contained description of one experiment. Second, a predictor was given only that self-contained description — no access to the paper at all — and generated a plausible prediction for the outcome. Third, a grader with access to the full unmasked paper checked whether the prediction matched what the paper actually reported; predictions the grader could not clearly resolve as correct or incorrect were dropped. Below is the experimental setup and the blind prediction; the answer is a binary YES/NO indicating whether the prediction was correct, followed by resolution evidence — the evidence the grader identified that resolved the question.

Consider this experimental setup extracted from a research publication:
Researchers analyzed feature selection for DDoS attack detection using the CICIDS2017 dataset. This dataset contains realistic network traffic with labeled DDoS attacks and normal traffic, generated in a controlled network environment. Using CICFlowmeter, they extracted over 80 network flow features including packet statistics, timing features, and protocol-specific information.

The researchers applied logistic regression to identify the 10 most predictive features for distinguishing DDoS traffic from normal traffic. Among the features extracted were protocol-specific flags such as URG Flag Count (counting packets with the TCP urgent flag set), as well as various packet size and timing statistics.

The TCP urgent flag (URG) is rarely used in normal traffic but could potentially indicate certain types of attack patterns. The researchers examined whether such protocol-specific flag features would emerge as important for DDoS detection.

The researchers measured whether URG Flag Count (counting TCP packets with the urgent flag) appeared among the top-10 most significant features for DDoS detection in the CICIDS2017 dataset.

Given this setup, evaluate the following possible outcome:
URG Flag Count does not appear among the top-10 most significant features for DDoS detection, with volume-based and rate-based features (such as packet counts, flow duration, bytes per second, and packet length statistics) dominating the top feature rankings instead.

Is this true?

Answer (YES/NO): NO